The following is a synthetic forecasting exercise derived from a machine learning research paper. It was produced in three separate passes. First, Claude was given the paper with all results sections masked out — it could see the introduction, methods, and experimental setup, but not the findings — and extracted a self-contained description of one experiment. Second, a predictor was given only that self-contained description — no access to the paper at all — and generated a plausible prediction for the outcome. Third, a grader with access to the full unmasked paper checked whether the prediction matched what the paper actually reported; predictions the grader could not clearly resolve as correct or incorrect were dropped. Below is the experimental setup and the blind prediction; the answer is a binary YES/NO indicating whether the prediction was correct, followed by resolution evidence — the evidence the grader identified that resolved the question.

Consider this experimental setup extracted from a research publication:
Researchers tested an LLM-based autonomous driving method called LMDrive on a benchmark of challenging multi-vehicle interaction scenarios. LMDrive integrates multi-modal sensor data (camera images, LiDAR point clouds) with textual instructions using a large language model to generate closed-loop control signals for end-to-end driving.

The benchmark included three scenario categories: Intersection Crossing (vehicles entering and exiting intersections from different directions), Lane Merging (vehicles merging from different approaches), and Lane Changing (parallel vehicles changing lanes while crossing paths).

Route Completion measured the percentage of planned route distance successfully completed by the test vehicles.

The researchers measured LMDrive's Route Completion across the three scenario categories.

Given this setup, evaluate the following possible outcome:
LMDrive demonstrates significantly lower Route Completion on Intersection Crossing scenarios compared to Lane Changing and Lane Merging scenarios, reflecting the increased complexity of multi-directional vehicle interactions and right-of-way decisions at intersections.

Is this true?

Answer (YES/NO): NO